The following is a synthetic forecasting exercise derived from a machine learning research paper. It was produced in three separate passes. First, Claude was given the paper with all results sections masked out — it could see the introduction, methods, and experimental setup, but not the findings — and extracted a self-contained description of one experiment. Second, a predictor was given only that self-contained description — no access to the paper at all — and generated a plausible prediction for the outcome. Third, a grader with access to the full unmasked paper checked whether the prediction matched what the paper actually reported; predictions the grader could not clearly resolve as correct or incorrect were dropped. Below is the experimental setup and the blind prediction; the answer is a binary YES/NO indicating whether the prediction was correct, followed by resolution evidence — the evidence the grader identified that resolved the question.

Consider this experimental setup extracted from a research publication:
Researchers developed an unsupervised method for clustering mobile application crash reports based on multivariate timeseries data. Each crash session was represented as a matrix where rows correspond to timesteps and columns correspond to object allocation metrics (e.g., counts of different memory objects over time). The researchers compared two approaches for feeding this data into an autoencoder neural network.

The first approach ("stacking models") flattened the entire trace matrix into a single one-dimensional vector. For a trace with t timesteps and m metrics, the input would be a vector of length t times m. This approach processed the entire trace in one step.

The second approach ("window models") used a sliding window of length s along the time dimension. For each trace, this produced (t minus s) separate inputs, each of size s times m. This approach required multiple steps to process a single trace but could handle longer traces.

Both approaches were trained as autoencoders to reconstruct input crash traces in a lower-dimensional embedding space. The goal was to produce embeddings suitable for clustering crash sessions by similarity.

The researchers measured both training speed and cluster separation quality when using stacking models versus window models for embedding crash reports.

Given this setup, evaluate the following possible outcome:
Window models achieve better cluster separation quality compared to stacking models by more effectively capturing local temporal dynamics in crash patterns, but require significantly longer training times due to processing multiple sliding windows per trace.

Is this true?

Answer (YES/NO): NO